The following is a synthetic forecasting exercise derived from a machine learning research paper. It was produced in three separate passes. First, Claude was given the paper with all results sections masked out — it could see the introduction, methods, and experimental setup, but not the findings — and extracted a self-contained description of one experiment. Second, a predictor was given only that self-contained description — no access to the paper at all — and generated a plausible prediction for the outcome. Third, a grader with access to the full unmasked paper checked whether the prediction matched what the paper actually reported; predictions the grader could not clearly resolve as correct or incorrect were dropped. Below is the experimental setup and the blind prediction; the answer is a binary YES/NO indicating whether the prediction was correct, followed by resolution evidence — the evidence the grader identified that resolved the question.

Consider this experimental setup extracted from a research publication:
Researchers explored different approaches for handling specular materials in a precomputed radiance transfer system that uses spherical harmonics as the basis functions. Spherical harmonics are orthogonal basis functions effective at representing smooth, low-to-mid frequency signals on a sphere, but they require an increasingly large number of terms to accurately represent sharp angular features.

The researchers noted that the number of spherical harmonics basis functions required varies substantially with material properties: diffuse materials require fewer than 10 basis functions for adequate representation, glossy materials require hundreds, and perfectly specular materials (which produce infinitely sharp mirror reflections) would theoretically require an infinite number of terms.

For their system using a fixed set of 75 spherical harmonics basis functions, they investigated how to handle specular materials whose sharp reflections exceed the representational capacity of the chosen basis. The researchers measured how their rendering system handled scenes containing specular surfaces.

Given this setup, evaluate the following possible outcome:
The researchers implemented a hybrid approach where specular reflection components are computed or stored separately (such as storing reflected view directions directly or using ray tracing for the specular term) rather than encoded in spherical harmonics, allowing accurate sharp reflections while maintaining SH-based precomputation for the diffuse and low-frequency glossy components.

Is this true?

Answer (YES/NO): YES